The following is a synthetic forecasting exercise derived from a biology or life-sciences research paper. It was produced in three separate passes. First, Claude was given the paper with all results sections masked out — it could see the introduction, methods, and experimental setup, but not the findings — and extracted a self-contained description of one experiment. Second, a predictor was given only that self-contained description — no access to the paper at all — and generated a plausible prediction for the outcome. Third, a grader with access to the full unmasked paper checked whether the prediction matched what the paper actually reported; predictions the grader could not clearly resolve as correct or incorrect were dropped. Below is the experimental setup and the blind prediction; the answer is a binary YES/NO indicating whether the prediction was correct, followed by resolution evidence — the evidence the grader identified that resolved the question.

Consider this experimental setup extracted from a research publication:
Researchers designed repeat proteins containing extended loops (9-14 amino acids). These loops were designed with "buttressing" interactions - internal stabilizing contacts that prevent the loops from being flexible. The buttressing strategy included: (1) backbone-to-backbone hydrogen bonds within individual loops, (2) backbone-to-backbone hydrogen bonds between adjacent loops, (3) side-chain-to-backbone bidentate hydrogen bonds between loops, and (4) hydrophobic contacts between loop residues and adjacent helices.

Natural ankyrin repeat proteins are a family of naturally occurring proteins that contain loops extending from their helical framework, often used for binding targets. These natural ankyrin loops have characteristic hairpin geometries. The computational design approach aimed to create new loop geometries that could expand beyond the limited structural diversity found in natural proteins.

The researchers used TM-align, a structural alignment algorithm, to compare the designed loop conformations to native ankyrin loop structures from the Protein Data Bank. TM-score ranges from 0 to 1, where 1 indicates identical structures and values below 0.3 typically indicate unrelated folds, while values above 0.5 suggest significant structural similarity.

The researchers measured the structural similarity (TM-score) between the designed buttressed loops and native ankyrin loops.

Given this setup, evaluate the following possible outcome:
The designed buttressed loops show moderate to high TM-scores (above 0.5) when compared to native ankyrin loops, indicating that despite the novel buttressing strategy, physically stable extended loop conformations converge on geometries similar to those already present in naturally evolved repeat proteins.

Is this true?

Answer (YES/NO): NO